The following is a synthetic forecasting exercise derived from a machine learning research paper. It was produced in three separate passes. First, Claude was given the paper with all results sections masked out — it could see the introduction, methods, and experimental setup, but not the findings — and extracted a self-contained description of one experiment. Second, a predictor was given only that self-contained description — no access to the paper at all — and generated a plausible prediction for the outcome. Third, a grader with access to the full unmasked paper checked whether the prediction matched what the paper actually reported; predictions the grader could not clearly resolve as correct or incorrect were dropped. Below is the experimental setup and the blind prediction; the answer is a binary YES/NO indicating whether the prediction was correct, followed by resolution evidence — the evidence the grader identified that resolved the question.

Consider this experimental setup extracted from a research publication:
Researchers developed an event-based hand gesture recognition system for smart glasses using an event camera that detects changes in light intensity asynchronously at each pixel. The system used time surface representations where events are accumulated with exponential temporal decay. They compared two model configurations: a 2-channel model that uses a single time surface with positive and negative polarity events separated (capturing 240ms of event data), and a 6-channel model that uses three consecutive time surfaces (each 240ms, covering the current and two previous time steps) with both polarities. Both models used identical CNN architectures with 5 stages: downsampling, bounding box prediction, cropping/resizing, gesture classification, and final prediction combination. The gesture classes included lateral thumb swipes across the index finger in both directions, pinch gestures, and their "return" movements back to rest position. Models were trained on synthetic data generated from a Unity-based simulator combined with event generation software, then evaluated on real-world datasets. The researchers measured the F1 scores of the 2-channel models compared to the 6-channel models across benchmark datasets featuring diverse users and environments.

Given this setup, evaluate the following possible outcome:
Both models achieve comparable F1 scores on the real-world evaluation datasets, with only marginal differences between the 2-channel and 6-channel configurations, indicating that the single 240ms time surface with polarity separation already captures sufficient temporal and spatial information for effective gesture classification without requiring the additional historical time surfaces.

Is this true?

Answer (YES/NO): NO